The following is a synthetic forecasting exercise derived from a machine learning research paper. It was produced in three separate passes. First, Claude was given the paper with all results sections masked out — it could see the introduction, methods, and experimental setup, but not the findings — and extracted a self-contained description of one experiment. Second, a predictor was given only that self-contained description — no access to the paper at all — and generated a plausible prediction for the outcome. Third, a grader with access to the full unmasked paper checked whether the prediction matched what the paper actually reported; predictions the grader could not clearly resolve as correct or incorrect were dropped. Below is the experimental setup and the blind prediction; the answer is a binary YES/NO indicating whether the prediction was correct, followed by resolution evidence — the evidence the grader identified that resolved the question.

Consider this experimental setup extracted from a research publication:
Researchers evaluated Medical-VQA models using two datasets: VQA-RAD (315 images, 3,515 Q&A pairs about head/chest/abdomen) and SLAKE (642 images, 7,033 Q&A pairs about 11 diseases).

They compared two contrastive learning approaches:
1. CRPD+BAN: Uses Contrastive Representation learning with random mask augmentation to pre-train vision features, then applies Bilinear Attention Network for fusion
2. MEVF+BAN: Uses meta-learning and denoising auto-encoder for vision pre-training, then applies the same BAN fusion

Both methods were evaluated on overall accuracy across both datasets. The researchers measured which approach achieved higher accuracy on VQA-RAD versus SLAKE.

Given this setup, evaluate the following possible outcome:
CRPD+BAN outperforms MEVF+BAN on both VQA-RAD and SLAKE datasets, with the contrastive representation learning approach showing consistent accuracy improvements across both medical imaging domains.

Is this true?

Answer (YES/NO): YES